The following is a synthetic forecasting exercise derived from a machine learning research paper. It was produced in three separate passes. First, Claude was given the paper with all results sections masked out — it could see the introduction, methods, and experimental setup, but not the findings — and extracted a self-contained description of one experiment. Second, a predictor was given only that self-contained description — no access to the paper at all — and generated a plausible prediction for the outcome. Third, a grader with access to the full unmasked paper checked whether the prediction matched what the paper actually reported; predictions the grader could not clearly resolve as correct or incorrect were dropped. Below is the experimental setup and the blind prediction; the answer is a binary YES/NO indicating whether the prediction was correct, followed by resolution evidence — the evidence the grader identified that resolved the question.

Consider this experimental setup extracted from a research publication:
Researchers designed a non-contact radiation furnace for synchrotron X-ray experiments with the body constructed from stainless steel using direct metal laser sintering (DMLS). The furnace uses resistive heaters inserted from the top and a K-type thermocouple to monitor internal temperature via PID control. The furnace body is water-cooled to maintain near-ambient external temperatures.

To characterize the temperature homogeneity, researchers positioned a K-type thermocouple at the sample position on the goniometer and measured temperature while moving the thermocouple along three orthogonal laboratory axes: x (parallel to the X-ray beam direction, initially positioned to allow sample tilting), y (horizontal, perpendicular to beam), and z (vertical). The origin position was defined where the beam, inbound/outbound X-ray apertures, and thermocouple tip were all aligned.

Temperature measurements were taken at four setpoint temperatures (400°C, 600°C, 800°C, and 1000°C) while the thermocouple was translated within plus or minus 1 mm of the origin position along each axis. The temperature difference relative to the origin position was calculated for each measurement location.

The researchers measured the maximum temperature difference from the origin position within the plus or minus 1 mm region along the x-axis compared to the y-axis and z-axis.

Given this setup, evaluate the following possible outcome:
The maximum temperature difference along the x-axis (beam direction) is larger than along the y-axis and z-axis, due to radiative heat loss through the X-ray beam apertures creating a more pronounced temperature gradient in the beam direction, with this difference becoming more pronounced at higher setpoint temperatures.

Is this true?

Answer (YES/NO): NO